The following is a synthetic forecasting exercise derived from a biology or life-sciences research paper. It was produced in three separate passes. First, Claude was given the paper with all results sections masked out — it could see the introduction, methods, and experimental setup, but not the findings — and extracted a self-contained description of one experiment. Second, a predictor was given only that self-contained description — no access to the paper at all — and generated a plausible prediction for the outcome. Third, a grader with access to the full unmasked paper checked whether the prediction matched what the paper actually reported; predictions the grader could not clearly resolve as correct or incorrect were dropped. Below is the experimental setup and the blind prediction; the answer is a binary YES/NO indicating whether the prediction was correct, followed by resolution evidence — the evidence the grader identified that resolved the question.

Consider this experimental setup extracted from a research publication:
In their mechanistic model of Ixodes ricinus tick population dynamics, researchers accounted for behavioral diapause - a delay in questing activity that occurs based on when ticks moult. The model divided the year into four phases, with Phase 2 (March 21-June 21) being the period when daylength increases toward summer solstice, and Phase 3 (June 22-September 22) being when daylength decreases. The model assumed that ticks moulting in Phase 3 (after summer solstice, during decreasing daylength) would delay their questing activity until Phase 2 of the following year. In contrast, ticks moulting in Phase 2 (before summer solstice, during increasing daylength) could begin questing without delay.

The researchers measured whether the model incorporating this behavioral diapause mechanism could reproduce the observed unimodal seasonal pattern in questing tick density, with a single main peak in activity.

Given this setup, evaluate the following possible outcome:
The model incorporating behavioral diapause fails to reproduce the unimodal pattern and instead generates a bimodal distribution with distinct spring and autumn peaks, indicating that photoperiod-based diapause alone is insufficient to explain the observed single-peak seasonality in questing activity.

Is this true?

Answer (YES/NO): NO